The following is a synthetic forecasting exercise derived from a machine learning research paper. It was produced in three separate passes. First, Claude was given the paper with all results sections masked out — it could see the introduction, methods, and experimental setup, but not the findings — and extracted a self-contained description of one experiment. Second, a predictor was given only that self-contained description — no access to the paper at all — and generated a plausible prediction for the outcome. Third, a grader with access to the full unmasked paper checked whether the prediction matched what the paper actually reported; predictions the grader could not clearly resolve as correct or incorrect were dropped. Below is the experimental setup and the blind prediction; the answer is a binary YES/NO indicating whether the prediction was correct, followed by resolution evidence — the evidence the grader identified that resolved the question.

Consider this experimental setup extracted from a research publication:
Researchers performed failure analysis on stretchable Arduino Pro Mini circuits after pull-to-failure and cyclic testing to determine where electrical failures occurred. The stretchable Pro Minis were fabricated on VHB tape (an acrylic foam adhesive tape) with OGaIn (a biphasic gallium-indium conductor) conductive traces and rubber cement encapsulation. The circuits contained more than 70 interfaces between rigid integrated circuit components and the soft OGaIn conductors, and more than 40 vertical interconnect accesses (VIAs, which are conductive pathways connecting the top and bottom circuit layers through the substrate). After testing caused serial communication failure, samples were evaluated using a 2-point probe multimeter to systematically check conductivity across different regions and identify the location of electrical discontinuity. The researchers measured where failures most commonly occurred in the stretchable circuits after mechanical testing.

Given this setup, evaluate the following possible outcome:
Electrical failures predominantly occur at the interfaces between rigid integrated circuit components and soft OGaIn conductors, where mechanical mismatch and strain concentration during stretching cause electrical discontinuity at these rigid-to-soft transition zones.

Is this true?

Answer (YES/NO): NO